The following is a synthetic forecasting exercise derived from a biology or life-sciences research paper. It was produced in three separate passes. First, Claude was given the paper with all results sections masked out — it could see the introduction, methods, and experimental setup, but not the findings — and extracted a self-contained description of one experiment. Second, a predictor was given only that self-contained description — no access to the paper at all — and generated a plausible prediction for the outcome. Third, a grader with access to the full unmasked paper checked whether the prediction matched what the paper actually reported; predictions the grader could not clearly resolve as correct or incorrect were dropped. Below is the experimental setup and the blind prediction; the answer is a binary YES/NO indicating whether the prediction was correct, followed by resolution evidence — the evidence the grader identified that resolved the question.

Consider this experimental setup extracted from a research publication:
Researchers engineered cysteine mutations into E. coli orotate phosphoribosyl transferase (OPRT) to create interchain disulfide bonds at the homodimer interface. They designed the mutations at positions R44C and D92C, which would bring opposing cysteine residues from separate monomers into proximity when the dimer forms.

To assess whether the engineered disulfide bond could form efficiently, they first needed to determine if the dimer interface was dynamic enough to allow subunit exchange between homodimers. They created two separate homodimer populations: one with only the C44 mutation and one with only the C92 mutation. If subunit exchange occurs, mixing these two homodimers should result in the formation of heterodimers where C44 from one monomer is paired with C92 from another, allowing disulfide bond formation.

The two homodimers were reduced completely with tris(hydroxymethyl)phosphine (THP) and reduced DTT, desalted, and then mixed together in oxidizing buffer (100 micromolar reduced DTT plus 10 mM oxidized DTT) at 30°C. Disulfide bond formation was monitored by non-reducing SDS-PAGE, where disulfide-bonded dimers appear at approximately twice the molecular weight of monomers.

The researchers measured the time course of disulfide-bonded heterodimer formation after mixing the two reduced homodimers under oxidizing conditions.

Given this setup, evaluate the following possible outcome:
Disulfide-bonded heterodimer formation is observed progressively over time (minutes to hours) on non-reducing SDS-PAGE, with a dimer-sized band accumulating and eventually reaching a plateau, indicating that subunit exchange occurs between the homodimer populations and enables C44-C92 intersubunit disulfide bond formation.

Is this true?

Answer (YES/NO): YES